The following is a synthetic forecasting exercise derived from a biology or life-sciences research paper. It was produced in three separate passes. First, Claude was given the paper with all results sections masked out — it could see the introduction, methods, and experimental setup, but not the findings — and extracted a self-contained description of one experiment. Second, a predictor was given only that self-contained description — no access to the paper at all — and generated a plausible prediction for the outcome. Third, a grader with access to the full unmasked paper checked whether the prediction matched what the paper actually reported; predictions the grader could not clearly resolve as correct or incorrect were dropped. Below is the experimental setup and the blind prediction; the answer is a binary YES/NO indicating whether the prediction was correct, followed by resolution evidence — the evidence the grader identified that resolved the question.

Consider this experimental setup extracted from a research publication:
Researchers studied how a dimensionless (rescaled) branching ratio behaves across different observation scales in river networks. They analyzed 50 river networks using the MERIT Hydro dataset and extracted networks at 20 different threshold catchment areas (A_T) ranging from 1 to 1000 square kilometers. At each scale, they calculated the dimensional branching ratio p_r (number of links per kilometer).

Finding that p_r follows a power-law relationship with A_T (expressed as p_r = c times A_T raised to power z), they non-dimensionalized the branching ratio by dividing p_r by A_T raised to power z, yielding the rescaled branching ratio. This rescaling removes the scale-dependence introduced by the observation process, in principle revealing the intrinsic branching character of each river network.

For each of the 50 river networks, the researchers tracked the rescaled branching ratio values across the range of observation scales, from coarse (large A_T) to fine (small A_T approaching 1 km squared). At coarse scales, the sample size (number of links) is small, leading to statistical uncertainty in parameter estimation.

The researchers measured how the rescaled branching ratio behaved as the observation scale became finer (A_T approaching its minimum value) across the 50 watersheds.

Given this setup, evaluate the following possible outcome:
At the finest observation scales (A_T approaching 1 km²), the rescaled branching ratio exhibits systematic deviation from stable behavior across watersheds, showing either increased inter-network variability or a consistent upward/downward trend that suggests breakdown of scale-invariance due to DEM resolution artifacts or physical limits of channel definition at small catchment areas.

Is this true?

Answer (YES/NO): NO